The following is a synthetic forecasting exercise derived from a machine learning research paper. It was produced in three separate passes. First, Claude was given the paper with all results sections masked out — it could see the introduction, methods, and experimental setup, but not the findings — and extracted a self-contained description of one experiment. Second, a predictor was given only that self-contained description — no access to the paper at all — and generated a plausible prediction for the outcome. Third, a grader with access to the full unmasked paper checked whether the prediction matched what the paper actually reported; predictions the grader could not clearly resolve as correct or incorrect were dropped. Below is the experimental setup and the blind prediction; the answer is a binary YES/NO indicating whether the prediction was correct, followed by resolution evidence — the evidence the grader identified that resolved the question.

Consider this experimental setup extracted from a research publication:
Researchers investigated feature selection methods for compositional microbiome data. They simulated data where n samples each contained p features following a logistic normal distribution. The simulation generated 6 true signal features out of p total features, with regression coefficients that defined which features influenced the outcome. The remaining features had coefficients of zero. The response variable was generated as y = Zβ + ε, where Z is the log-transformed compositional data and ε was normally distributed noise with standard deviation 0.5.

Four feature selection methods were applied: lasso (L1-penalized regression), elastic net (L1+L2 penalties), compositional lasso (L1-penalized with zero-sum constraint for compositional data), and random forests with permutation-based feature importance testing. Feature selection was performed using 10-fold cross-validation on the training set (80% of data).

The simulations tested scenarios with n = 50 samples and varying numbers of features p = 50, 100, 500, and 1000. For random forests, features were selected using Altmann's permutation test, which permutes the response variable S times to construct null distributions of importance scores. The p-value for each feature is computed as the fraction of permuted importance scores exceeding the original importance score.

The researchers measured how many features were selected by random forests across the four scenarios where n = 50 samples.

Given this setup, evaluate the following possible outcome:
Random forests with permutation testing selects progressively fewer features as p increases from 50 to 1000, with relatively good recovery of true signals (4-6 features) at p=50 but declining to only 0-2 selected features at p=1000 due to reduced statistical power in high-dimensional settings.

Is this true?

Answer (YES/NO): NO